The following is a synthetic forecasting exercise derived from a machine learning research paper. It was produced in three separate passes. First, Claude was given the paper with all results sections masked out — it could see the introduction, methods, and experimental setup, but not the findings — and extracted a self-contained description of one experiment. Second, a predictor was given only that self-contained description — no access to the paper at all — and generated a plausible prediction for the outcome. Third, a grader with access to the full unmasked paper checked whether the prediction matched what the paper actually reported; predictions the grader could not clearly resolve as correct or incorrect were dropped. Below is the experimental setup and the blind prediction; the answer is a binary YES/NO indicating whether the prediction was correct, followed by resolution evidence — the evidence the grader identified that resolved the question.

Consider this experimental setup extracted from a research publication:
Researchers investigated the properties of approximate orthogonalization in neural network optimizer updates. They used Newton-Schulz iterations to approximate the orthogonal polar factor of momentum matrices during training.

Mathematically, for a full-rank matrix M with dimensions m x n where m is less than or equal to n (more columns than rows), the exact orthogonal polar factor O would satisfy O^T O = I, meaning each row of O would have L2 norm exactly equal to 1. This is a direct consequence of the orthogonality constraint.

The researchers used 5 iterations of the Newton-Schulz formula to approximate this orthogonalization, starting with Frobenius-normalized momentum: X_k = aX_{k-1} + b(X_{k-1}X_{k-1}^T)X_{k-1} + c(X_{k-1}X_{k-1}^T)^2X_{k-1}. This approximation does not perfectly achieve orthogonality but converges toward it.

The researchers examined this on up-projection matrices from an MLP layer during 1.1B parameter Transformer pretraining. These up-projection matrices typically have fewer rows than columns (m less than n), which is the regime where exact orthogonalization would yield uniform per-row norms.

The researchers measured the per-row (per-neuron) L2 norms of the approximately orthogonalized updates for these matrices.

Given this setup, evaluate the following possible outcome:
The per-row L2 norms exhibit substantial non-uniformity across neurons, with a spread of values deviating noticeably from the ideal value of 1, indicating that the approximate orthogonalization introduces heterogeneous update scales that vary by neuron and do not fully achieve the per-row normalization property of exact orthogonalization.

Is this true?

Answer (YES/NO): YES